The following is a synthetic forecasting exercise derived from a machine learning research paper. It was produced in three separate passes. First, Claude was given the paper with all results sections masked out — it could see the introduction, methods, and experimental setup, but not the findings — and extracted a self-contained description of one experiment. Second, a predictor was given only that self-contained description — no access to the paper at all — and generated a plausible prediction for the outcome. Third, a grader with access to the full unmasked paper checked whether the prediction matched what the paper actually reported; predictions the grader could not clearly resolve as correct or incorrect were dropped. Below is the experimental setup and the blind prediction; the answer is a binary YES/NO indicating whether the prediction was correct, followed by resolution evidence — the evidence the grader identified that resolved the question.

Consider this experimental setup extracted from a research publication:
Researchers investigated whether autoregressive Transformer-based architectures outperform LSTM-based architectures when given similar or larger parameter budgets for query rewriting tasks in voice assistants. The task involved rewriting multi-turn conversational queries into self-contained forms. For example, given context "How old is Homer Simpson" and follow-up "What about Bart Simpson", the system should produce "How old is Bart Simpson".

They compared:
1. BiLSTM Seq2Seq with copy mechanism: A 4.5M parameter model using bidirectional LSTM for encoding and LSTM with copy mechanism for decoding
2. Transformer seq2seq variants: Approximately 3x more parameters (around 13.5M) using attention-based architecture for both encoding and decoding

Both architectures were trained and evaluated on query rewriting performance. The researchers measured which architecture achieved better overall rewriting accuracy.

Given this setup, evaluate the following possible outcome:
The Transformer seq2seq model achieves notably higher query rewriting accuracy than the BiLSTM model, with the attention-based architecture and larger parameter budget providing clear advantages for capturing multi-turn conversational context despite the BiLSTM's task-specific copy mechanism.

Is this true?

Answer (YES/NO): NO